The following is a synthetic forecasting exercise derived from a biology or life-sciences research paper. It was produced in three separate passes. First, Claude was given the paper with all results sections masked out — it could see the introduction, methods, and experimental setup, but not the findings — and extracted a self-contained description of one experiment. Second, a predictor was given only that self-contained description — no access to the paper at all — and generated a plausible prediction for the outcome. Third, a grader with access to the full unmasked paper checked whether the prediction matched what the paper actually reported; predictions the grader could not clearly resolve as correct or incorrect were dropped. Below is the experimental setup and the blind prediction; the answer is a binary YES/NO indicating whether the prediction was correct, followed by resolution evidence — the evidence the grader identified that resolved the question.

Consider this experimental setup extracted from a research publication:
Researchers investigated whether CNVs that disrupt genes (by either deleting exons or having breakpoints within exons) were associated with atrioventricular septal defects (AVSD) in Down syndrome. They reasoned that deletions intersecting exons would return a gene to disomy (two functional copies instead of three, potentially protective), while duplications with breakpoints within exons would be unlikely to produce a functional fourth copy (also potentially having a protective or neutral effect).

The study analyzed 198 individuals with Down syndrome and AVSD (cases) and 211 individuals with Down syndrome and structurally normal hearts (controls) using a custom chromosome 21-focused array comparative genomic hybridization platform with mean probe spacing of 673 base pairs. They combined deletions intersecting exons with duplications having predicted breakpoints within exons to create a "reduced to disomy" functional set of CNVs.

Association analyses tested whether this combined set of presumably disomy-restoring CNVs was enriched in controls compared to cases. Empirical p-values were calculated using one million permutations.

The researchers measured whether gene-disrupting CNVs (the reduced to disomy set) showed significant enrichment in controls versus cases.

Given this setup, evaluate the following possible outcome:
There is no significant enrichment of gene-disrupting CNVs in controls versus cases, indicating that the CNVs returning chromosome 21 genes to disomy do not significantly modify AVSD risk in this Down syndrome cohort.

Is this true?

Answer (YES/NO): YES